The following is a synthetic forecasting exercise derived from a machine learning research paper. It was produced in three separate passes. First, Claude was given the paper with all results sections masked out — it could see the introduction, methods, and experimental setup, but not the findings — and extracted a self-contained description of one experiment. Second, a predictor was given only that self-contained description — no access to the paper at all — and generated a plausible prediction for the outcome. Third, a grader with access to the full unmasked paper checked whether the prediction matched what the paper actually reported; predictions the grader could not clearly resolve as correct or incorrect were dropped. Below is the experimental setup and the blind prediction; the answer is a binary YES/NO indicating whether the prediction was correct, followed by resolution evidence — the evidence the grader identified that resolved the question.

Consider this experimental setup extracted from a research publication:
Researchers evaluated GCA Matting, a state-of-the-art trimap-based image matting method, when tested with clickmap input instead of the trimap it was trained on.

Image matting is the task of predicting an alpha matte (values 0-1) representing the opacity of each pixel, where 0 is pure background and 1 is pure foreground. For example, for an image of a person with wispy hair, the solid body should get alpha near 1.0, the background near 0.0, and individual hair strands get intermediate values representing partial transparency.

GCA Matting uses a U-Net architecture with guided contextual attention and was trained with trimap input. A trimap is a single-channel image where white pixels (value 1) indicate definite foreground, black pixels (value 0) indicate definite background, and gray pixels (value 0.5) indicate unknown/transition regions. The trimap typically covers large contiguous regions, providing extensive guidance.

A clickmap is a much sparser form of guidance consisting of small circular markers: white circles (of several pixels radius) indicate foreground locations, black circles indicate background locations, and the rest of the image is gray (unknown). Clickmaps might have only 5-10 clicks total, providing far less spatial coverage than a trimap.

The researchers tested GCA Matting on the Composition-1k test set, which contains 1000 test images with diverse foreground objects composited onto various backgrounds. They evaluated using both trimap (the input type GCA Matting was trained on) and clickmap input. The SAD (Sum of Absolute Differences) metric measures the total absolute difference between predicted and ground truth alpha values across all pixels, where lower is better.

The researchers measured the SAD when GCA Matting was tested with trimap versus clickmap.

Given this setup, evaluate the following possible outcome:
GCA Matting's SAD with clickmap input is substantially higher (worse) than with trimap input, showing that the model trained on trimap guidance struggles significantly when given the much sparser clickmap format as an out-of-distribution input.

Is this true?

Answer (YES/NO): YES